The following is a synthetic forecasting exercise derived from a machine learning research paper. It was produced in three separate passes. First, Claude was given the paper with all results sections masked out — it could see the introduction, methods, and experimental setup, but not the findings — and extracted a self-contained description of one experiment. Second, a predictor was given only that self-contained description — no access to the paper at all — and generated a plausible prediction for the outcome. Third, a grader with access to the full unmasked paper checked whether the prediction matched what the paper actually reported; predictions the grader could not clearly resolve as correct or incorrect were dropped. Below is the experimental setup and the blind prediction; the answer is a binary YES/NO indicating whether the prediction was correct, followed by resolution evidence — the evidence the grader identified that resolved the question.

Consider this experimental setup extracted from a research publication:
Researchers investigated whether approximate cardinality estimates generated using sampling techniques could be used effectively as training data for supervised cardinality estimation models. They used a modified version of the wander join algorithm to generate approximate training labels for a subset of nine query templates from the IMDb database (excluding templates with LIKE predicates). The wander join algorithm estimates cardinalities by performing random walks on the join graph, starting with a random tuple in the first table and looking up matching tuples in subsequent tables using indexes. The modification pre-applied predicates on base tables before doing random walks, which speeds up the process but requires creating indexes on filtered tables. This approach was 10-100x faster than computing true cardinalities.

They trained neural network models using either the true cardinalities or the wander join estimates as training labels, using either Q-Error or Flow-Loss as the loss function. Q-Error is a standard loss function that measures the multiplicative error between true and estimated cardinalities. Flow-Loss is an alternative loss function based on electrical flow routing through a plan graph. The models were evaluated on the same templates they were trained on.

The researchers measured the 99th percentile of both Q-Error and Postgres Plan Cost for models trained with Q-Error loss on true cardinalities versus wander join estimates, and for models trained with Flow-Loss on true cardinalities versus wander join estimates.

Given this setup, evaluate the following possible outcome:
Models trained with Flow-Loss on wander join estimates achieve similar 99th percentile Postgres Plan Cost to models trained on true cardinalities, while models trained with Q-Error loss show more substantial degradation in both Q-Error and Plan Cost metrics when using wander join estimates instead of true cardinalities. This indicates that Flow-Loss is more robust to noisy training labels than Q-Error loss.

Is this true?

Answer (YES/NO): YES